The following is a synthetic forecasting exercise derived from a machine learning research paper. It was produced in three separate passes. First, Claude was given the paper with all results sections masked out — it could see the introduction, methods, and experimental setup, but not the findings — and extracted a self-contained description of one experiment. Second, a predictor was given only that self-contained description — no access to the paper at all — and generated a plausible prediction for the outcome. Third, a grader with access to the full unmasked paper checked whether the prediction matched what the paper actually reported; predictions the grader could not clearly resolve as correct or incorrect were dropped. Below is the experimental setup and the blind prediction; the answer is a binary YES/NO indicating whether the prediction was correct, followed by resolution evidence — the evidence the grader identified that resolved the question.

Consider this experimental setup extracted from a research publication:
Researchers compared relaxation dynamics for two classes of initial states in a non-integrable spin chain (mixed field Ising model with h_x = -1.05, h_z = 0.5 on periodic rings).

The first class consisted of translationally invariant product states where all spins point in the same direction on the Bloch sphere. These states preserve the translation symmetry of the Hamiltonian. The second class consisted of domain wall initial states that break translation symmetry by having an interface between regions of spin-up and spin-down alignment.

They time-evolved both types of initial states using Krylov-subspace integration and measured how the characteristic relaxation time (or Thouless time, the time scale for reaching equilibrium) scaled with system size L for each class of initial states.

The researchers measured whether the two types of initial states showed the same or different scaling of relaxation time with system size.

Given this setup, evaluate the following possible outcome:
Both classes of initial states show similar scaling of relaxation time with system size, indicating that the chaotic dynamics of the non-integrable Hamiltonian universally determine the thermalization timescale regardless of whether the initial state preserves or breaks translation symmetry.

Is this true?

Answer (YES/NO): NO